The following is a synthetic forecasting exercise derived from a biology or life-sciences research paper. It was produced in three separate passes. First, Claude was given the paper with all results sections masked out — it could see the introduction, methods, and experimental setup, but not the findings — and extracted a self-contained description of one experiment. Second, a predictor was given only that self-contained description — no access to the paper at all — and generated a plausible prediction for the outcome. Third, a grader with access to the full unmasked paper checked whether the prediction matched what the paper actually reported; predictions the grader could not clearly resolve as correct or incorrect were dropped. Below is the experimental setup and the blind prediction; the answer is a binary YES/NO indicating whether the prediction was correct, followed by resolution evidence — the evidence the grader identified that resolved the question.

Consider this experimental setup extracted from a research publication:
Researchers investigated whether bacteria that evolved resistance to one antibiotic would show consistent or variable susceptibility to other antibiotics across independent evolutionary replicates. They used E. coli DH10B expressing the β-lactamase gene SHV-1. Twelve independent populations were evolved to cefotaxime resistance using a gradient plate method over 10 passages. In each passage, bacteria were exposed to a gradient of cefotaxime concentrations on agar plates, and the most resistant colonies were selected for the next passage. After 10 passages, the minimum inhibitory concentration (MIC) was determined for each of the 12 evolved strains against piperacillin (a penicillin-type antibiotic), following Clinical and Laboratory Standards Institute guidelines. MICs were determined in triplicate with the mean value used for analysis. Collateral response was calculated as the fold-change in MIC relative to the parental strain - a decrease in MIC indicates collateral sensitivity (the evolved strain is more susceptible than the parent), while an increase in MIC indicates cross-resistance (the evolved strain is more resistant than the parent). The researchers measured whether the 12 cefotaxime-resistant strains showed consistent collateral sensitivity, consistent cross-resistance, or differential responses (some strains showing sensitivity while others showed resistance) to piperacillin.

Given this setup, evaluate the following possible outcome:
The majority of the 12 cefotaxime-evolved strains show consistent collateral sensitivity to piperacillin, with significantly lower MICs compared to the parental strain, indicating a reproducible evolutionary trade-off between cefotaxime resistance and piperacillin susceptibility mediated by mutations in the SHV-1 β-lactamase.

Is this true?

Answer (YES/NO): NO